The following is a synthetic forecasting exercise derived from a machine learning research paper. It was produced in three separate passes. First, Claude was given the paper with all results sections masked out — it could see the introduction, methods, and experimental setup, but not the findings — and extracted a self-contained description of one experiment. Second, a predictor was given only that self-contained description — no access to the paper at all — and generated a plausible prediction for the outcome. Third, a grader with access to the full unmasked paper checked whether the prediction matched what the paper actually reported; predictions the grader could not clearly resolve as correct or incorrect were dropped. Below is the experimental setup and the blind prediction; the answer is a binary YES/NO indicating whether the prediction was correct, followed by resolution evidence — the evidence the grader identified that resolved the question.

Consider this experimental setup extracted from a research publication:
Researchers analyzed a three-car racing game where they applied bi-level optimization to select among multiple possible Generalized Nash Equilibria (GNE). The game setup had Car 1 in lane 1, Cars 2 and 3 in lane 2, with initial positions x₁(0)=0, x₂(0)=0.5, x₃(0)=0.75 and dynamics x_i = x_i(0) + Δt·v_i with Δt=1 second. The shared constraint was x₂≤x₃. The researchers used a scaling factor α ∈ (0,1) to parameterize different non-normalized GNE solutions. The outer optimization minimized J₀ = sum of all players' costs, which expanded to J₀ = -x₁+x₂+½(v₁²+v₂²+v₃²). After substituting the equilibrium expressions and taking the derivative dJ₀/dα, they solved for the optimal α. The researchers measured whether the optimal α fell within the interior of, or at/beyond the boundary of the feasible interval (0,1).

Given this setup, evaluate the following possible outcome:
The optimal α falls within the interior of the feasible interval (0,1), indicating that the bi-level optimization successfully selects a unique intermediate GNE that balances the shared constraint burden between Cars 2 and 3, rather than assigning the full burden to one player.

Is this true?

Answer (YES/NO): NO